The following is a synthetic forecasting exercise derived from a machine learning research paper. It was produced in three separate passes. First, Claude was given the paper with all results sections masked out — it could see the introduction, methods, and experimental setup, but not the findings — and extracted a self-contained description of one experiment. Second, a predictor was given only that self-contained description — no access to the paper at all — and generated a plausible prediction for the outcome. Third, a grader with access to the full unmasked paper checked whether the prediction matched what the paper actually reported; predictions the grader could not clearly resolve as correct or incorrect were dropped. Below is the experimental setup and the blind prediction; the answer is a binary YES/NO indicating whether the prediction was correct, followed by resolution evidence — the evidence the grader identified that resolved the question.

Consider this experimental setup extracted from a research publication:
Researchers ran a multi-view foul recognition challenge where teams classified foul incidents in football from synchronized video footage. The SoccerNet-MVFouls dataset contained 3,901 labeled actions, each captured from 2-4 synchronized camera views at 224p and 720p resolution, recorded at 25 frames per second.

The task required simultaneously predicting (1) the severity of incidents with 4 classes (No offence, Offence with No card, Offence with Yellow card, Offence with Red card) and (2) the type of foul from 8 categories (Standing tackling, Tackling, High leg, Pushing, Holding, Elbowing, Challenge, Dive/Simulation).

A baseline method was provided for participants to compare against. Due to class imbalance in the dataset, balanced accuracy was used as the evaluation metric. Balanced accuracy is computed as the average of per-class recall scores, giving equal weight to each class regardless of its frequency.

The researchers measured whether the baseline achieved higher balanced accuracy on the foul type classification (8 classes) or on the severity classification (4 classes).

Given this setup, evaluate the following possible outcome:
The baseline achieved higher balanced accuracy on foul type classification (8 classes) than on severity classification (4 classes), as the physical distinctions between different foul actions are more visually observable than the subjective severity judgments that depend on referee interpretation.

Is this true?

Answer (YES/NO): YES